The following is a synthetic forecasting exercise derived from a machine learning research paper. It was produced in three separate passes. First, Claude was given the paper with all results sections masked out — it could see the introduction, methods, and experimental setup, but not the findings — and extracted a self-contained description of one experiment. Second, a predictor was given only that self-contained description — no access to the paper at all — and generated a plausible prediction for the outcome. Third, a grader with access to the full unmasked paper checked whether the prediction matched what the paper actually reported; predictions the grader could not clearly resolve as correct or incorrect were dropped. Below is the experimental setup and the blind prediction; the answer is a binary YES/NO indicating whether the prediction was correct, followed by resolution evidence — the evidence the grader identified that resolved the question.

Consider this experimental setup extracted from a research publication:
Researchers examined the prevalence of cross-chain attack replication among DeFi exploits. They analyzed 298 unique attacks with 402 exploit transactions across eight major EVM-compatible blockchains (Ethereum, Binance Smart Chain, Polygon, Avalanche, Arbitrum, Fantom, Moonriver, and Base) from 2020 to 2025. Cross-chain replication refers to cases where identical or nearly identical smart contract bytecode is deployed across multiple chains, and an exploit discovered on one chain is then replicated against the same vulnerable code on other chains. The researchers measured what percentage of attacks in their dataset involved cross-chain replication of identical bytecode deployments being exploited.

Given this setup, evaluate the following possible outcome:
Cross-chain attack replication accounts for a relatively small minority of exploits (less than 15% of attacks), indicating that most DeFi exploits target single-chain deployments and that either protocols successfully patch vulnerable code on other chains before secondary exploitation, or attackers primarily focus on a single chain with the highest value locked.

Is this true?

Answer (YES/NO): YES